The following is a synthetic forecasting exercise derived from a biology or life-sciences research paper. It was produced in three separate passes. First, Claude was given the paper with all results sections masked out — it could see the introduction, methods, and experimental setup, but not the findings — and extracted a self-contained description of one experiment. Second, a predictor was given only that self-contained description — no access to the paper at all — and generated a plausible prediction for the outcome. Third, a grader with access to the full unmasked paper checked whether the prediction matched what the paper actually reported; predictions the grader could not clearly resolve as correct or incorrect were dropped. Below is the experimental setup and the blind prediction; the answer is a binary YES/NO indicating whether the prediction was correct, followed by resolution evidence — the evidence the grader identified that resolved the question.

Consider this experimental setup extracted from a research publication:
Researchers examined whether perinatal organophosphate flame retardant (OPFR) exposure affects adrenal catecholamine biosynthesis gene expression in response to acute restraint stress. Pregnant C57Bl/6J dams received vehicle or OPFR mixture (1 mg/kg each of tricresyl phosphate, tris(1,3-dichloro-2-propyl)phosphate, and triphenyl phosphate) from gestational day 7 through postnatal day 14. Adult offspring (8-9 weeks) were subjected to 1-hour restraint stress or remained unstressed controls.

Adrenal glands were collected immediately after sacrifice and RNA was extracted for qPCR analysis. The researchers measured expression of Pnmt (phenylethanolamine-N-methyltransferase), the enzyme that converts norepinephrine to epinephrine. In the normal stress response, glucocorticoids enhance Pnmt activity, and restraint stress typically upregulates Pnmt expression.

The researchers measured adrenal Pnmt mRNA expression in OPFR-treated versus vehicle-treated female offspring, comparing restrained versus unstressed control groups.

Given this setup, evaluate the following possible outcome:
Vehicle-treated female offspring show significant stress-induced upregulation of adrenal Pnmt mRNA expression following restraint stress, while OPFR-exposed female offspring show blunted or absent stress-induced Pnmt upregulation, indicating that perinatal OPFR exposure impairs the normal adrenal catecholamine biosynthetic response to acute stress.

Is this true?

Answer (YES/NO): YES